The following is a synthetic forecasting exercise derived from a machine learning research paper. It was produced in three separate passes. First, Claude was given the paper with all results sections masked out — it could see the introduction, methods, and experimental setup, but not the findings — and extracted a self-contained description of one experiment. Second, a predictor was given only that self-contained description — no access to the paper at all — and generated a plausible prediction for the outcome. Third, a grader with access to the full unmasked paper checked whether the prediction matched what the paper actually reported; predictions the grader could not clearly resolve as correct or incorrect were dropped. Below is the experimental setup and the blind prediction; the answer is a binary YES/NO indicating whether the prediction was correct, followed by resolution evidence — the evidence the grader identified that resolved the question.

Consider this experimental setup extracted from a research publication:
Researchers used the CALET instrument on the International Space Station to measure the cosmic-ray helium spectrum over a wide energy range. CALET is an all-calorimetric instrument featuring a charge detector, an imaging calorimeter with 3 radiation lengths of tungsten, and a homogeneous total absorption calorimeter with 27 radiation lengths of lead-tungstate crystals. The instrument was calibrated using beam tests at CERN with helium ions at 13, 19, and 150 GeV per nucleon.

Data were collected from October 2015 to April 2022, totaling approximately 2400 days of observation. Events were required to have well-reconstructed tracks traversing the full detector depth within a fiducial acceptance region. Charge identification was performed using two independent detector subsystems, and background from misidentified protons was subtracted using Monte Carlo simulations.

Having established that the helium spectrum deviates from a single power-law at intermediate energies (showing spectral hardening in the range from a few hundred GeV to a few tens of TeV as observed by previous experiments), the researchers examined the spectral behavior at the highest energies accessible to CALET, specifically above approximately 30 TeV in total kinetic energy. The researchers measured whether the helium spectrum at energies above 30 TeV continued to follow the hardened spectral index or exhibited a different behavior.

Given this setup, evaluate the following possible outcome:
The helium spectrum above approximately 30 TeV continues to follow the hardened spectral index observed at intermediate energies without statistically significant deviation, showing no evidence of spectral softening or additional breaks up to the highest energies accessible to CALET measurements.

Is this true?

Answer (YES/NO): NO